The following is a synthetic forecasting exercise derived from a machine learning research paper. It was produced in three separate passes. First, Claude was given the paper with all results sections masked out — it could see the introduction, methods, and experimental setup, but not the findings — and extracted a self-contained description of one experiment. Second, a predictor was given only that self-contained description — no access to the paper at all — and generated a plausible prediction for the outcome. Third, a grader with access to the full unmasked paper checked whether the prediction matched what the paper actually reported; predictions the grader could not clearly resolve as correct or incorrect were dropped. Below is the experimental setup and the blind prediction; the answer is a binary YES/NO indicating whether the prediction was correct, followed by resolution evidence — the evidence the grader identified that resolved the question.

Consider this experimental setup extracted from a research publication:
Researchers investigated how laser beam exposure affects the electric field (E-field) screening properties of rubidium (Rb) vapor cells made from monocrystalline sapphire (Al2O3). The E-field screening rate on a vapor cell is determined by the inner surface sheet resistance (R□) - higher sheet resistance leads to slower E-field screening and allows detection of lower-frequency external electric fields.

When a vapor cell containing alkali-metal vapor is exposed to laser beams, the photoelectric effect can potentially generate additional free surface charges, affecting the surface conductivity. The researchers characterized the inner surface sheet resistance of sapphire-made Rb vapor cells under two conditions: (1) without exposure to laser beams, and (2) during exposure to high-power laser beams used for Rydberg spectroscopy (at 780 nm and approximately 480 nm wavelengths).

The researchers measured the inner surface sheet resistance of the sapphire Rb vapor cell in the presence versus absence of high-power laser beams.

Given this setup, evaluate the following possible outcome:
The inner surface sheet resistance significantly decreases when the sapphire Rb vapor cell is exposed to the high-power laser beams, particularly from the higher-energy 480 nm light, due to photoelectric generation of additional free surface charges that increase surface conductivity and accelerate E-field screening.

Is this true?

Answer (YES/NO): YES